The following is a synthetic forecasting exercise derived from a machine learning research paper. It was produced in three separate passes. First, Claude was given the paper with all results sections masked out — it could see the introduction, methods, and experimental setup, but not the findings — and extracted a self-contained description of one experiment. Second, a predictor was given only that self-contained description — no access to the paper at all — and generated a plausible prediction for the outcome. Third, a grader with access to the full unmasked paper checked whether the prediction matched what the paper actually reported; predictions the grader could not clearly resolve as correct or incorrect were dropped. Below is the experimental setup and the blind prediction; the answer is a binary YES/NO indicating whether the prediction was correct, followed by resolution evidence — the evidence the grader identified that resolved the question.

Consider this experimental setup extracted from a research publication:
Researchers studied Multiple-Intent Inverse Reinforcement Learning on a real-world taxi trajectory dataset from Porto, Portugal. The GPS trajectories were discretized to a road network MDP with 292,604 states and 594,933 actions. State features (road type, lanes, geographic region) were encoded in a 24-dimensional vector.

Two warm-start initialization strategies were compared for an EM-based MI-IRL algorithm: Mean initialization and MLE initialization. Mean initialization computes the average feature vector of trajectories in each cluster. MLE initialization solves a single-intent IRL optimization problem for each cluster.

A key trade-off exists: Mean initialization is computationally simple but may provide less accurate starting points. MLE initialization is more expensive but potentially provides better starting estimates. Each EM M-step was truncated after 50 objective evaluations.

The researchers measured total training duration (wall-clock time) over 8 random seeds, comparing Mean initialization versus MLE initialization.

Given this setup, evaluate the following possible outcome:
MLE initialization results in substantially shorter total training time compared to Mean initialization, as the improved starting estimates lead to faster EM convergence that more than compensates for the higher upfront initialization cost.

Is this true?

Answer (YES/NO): YES